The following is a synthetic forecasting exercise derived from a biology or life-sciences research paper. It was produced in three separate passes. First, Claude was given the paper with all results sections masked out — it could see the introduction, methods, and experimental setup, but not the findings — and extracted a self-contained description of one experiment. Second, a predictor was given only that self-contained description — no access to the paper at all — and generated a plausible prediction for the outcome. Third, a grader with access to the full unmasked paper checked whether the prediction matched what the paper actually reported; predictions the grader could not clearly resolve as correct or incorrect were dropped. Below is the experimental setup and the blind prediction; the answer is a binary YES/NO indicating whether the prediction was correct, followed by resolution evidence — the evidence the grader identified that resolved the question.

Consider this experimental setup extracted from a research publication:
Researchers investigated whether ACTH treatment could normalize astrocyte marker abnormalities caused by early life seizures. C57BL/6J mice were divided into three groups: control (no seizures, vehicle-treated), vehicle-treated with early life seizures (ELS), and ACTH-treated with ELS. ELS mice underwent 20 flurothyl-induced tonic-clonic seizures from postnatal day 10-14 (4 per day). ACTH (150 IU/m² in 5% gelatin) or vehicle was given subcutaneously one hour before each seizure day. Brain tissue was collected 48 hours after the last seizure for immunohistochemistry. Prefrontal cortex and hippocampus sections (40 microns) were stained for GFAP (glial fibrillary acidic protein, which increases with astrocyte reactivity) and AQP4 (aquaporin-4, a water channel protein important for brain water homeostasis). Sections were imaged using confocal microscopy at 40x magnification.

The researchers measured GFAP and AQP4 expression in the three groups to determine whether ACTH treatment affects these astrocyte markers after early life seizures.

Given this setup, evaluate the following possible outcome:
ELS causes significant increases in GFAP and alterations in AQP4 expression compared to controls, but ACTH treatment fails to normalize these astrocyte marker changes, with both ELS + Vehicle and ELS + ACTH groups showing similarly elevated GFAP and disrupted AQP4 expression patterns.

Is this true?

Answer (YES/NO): NO